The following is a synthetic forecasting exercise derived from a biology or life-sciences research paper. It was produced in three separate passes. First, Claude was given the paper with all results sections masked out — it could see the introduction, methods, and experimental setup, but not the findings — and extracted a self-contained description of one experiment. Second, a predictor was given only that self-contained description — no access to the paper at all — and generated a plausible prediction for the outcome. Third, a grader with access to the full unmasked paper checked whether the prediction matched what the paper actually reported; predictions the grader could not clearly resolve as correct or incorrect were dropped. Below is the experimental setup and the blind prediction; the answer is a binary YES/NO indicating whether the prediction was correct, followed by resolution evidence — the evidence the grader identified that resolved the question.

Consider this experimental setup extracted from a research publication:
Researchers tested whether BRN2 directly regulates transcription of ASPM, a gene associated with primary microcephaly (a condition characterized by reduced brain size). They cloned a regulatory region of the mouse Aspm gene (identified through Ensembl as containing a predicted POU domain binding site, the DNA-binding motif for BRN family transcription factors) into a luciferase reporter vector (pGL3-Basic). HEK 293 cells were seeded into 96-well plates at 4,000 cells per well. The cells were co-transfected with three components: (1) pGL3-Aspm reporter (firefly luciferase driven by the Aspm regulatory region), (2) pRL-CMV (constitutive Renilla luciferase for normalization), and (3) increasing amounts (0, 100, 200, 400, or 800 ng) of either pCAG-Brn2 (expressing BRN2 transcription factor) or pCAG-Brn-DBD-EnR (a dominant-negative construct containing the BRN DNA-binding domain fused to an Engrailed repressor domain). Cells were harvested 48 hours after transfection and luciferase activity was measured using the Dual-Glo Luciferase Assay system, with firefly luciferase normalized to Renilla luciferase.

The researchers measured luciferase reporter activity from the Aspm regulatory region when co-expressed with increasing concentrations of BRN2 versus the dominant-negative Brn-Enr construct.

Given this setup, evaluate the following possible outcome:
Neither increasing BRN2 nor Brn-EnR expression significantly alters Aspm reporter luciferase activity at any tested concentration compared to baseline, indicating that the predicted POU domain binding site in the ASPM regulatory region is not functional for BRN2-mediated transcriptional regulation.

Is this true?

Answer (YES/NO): NO